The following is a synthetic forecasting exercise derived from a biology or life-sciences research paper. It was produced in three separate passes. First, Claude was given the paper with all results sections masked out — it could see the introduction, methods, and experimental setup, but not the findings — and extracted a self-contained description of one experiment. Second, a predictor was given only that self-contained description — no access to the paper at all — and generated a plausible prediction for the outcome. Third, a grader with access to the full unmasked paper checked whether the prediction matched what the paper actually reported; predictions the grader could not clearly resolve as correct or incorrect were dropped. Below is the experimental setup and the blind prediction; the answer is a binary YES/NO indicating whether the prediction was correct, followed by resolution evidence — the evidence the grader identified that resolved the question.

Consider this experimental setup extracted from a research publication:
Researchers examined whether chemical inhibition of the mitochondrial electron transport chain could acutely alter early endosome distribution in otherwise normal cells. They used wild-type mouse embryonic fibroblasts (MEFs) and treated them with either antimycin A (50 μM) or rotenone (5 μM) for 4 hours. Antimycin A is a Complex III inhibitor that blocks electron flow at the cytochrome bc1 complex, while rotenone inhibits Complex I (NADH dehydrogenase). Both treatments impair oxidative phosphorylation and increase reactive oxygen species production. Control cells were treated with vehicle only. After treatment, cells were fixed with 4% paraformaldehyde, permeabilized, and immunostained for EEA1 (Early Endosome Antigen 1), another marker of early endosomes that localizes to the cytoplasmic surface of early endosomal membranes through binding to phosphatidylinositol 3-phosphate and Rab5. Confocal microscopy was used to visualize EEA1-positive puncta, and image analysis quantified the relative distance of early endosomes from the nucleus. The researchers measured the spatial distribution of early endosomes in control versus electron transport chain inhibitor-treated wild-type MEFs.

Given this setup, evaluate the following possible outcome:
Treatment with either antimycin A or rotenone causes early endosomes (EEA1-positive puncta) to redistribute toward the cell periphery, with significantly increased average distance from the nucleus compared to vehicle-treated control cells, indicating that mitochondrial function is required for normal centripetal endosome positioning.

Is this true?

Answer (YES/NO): NO